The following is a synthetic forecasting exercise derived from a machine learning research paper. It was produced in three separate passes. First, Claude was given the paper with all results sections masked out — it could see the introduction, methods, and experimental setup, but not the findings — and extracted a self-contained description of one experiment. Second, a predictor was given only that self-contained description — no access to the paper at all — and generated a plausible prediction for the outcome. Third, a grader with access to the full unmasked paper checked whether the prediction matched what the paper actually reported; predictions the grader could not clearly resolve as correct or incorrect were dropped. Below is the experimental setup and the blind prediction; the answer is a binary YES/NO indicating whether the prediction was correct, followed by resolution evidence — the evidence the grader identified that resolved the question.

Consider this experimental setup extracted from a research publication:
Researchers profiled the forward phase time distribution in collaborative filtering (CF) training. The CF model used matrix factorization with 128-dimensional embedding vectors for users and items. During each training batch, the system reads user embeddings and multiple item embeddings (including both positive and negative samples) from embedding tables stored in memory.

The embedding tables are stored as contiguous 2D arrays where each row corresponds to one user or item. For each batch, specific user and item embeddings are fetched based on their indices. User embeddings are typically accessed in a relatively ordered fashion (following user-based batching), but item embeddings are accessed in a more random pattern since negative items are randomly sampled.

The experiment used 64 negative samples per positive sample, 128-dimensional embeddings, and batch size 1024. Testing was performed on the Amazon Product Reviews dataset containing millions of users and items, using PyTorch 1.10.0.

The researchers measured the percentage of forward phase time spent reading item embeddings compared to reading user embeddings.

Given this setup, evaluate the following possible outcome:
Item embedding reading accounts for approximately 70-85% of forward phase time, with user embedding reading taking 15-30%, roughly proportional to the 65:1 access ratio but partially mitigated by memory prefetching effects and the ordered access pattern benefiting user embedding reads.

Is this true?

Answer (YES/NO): NO